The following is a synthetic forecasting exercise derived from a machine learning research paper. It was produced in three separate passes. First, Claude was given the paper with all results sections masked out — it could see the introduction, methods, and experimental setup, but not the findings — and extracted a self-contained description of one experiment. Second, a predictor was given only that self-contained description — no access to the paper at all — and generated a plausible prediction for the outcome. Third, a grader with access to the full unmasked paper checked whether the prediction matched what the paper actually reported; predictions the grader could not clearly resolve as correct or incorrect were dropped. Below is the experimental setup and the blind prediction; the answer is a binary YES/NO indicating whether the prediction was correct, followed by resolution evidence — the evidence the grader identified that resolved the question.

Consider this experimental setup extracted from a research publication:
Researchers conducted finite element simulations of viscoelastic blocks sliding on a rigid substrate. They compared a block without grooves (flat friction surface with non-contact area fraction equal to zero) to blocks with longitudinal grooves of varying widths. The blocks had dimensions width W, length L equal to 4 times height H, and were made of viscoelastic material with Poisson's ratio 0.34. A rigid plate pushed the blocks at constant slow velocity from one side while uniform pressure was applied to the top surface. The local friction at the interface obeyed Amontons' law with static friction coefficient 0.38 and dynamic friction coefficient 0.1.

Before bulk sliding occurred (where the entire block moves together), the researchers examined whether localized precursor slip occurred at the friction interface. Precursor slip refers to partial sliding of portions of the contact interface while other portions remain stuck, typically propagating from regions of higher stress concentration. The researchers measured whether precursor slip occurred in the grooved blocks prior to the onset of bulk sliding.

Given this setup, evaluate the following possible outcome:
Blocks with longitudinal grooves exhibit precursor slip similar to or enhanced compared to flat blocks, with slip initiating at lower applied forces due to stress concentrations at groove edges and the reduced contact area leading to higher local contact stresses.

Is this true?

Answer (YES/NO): NO